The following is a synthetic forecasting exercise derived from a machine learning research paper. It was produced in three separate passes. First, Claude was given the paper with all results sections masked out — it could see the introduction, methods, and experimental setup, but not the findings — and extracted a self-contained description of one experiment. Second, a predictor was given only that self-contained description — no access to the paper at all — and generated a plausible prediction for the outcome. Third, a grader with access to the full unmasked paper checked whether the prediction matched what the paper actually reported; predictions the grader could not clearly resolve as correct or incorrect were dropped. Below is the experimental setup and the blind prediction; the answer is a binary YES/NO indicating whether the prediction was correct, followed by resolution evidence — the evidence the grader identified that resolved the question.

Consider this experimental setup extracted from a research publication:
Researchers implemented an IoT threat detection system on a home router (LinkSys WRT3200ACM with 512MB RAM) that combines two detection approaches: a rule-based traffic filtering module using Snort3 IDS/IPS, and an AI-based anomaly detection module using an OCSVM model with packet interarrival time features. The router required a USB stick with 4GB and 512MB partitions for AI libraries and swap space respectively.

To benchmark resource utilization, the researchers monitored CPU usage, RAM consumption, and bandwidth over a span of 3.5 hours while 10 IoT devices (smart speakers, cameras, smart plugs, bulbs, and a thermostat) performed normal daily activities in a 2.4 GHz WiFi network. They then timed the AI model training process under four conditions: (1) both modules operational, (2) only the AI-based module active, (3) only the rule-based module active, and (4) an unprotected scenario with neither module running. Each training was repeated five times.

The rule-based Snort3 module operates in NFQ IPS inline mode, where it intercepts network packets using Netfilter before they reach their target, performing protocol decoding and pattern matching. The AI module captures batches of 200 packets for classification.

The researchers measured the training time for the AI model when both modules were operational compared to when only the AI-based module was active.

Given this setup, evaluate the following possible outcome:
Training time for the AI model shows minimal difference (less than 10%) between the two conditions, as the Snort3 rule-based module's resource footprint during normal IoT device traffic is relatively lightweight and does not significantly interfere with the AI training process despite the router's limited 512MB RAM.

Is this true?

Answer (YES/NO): NO